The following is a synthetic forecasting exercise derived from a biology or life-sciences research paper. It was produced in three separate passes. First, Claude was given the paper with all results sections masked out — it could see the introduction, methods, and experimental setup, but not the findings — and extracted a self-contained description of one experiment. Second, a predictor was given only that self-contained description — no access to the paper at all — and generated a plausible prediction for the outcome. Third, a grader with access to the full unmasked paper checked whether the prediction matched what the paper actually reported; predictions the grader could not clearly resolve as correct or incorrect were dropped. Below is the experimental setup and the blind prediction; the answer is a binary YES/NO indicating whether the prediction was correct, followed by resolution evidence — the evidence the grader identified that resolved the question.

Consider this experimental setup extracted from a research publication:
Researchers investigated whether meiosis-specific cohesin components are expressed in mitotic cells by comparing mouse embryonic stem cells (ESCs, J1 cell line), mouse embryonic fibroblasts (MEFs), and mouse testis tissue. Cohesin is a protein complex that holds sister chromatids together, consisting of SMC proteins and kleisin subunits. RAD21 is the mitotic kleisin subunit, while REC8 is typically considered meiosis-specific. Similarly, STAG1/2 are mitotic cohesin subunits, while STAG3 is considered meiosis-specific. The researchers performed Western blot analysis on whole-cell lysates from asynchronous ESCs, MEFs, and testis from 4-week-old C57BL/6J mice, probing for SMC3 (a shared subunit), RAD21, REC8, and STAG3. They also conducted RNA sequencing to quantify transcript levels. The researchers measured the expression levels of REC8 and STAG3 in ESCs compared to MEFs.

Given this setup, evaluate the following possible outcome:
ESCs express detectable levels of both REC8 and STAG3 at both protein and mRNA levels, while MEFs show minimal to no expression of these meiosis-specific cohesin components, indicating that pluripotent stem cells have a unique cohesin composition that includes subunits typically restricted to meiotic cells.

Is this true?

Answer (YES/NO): YES